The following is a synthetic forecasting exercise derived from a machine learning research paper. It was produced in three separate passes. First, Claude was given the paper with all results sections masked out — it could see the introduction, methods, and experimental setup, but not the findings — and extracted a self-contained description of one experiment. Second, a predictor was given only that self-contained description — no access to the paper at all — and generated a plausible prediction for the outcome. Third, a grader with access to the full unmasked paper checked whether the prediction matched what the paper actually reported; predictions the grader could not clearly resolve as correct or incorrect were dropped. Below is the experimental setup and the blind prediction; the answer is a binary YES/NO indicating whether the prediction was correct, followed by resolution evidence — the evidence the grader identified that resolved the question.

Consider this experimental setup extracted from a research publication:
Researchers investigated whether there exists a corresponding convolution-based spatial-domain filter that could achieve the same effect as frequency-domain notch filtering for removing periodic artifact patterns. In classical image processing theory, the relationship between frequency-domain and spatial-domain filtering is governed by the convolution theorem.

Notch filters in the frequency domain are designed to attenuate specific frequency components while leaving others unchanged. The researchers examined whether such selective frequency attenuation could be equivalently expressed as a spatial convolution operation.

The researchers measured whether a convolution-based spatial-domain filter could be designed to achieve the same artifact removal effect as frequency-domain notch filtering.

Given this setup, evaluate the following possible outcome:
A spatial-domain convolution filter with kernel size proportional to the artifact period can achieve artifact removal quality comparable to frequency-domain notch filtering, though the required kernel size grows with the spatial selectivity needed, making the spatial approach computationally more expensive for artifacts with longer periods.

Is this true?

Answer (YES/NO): NO